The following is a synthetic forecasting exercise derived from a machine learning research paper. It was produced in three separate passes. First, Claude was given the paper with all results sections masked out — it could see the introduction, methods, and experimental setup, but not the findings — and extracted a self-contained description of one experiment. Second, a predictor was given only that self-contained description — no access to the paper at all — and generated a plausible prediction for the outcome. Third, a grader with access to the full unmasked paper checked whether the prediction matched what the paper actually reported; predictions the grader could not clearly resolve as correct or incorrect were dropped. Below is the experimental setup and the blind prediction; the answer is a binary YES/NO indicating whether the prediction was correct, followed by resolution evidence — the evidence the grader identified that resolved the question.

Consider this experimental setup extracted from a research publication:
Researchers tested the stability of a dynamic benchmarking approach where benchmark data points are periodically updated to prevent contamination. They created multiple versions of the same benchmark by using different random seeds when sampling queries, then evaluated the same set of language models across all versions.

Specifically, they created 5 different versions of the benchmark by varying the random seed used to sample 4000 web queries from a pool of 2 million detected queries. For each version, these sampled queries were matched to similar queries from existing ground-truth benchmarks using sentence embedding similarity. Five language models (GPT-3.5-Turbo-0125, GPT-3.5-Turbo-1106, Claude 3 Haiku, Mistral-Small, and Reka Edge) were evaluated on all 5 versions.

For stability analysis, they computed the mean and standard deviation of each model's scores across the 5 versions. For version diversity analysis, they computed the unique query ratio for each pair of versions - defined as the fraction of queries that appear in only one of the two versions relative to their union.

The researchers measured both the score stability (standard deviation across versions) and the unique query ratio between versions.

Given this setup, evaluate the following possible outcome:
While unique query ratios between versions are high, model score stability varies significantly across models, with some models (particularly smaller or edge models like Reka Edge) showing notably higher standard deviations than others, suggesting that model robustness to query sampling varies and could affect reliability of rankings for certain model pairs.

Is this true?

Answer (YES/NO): NO